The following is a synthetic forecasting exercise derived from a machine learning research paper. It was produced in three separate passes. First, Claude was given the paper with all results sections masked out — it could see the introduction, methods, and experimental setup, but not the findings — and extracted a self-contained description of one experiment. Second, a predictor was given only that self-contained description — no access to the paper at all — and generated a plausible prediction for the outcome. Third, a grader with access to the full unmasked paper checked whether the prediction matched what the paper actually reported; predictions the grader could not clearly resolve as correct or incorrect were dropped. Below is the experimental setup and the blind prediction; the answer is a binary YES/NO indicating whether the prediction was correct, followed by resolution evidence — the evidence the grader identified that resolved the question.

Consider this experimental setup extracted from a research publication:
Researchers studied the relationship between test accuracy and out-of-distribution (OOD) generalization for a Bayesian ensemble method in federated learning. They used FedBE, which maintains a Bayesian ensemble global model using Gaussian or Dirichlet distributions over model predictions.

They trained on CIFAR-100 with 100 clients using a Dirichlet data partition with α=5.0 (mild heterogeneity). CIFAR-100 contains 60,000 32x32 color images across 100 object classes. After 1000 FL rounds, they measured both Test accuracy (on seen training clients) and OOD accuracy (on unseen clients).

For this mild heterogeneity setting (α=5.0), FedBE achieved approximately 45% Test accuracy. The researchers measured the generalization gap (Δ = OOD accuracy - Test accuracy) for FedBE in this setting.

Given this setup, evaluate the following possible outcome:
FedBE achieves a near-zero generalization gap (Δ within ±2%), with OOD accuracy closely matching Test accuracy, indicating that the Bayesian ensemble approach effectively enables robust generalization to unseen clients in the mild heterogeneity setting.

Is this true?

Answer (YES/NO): YES